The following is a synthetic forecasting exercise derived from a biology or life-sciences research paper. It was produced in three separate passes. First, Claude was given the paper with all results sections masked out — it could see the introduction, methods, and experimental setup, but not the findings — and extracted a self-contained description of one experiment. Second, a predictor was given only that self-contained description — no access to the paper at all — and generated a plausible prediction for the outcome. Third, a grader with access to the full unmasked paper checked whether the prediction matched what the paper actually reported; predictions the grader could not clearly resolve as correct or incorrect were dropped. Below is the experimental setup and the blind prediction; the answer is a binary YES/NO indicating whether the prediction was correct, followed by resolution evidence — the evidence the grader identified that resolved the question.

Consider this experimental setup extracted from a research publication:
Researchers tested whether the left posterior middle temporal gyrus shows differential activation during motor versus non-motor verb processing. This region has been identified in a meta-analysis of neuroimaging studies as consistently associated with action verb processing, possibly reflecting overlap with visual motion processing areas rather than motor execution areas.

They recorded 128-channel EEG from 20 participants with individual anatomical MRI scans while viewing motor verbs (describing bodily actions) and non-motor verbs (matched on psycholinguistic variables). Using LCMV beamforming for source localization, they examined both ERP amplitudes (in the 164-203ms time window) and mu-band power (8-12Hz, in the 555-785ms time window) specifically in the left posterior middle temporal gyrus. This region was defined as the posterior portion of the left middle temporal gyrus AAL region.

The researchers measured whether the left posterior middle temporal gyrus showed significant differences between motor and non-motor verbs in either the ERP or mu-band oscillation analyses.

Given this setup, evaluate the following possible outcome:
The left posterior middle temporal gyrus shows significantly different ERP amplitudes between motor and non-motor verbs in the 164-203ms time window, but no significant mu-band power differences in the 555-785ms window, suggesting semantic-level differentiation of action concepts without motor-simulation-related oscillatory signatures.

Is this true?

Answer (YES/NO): NO